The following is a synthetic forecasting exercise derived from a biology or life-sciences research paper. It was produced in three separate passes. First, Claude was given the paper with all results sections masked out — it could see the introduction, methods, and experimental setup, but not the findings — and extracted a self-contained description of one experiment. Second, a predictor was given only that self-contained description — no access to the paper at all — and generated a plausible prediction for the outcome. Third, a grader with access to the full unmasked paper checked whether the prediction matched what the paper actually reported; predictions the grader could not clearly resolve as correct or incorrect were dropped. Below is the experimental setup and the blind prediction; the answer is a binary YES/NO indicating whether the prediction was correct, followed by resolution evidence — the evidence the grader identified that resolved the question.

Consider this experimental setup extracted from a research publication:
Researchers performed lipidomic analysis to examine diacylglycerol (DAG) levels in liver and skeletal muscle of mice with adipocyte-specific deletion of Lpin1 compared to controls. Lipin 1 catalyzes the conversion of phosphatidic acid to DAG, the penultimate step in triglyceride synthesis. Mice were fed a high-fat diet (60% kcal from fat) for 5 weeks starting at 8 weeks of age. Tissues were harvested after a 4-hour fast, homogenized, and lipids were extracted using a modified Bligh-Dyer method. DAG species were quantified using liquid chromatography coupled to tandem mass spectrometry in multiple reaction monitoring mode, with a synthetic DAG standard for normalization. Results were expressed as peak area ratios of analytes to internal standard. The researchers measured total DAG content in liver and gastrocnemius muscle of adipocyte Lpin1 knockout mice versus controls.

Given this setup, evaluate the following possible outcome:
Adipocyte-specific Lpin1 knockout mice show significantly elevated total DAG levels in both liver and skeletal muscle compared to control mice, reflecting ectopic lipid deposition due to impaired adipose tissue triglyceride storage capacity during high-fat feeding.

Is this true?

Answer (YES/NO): YES